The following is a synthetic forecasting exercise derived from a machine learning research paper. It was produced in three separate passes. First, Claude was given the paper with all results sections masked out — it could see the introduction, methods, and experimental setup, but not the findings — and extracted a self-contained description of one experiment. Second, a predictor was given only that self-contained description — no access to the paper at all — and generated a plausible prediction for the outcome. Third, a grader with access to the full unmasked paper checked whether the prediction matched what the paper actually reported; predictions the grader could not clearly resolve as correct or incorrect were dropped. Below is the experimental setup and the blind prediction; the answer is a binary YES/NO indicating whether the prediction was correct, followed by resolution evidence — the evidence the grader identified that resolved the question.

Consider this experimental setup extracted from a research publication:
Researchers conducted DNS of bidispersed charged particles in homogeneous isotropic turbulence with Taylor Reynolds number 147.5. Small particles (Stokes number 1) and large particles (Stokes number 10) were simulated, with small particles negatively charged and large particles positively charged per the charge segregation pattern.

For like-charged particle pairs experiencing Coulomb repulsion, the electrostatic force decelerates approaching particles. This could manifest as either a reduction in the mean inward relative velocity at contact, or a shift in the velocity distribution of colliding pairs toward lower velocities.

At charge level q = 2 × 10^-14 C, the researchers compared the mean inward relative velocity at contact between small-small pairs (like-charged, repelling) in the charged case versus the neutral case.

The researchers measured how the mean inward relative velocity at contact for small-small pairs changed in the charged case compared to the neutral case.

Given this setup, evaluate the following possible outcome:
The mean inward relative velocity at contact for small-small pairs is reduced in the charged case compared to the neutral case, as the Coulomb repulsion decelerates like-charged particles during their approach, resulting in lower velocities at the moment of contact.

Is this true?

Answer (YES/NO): NO